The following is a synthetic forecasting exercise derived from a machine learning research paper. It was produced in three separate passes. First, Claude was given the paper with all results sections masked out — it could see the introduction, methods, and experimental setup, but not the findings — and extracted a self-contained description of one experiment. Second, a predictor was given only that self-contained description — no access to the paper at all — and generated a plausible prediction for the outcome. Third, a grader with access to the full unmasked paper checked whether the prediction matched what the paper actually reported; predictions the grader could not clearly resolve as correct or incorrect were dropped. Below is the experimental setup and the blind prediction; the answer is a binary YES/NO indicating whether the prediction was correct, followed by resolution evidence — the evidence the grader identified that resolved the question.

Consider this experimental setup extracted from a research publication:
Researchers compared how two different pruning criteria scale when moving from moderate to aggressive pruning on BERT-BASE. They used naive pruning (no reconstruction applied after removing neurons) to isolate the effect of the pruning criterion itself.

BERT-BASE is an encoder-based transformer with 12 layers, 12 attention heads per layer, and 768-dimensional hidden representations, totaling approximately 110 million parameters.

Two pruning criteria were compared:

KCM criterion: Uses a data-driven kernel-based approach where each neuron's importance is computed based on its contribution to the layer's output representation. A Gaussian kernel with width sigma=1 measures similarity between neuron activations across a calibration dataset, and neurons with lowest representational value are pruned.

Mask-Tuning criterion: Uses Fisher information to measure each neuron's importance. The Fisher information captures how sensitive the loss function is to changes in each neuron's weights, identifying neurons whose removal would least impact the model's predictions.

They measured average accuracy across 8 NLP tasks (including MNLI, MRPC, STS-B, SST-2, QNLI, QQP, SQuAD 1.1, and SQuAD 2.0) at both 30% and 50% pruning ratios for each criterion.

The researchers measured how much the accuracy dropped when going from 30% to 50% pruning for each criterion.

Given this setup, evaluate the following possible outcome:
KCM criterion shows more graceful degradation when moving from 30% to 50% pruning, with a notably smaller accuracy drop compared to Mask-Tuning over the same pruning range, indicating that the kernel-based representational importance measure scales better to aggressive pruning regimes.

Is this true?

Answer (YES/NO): NO